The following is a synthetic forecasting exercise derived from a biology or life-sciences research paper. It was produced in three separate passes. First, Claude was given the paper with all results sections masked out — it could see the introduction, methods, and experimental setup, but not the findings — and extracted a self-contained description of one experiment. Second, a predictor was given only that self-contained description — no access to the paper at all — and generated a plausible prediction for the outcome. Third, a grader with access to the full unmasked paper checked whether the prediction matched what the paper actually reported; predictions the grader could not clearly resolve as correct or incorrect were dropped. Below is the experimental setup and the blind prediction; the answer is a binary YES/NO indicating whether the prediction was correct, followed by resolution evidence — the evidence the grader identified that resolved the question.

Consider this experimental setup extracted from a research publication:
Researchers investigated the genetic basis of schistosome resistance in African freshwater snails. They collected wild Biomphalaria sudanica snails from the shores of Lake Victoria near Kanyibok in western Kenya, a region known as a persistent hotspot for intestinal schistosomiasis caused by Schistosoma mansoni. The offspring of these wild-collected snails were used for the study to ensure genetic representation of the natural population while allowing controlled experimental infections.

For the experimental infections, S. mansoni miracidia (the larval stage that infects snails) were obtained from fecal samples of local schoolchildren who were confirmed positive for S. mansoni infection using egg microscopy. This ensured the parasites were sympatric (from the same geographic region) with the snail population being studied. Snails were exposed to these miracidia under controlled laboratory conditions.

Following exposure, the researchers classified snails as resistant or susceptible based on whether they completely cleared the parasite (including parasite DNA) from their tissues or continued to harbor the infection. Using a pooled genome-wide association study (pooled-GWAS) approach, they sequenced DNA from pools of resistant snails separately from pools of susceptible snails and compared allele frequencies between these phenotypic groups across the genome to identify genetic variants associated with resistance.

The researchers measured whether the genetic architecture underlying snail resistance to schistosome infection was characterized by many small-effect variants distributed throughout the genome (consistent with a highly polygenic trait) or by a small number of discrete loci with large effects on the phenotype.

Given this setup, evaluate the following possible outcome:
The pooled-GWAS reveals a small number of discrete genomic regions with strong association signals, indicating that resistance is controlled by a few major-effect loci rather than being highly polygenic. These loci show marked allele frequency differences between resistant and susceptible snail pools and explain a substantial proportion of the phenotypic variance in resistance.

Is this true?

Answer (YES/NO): YES